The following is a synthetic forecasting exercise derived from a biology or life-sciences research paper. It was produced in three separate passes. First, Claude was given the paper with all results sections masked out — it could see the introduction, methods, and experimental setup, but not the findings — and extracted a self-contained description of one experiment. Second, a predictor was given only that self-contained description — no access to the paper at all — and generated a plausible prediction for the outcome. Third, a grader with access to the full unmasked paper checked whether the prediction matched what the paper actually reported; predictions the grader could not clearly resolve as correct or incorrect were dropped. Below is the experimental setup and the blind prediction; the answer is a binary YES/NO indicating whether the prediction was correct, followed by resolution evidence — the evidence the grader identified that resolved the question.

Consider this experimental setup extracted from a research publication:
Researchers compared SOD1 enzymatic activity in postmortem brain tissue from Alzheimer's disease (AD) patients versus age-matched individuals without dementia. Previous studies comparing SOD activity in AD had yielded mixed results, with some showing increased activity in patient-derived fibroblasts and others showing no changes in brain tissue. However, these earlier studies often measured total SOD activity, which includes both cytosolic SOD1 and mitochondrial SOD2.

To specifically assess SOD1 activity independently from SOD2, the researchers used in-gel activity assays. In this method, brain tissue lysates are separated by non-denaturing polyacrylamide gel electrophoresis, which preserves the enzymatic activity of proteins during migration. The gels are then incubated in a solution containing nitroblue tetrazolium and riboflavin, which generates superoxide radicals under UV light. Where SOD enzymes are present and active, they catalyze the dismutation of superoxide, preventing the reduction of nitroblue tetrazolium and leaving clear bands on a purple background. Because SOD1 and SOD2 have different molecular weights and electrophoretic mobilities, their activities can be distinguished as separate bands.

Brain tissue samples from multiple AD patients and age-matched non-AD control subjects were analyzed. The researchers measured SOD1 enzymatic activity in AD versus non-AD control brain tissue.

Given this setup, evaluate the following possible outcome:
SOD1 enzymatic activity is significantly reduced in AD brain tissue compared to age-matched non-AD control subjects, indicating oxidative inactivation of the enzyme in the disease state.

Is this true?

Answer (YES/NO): NO